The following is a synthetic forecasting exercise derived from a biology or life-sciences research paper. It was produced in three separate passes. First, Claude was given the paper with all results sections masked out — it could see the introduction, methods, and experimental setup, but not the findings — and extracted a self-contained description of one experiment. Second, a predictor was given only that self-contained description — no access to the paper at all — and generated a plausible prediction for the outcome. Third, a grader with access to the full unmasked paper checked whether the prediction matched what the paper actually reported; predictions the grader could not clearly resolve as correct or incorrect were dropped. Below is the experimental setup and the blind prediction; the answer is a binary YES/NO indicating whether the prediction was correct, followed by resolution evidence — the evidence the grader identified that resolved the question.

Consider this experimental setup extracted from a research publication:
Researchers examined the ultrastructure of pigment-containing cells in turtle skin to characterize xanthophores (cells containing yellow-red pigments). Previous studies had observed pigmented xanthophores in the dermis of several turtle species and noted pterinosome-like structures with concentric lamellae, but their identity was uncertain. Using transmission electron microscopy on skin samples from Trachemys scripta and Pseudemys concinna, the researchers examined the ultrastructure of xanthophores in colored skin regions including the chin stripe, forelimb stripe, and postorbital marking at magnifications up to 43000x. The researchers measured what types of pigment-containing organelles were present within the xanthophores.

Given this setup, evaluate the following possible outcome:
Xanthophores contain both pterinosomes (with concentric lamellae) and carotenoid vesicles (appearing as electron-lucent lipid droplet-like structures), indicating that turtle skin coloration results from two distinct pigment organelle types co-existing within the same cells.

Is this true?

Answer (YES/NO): NO